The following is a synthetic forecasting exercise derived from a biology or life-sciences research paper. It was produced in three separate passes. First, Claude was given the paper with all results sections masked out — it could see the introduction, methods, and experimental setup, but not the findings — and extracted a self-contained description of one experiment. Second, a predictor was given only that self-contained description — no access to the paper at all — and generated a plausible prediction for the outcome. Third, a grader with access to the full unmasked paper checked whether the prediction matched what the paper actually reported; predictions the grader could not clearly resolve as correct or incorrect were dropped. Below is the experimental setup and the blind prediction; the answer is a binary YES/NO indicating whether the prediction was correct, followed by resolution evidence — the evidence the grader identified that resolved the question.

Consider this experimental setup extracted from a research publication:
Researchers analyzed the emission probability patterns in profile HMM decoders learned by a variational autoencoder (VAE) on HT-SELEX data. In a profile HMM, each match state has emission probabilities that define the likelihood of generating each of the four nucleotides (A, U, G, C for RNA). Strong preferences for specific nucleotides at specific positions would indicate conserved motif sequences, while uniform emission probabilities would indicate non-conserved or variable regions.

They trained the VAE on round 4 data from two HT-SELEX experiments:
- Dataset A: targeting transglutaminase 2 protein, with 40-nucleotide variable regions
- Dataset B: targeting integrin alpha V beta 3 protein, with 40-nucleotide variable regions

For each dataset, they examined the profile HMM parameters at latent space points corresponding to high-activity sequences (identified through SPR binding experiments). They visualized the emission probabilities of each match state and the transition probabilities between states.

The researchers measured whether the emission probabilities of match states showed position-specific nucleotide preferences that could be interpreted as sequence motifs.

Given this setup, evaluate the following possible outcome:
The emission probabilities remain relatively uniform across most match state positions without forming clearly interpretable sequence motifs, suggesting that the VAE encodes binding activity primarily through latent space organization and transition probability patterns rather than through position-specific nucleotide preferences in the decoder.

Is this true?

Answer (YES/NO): NO